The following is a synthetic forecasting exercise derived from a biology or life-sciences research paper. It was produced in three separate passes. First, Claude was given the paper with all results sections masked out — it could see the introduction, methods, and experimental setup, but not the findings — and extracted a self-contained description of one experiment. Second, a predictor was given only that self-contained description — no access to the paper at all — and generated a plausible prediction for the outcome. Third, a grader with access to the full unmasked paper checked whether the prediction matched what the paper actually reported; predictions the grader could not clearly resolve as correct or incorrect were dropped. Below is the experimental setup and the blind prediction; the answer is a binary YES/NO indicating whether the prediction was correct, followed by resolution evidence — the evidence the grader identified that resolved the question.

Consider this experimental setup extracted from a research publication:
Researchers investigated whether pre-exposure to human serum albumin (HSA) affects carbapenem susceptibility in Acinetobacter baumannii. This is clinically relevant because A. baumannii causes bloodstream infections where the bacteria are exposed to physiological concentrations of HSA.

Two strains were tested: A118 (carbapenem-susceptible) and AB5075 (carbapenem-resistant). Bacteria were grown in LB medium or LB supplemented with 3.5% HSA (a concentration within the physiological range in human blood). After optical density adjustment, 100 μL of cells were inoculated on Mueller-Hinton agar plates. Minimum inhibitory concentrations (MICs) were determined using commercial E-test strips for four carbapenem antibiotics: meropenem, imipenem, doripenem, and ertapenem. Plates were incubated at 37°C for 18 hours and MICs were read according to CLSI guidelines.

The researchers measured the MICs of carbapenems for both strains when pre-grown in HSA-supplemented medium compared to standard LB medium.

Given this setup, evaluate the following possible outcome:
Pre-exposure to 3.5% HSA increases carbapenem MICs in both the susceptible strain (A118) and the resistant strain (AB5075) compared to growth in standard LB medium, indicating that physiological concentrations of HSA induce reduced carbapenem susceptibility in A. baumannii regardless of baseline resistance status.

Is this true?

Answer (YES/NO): NO